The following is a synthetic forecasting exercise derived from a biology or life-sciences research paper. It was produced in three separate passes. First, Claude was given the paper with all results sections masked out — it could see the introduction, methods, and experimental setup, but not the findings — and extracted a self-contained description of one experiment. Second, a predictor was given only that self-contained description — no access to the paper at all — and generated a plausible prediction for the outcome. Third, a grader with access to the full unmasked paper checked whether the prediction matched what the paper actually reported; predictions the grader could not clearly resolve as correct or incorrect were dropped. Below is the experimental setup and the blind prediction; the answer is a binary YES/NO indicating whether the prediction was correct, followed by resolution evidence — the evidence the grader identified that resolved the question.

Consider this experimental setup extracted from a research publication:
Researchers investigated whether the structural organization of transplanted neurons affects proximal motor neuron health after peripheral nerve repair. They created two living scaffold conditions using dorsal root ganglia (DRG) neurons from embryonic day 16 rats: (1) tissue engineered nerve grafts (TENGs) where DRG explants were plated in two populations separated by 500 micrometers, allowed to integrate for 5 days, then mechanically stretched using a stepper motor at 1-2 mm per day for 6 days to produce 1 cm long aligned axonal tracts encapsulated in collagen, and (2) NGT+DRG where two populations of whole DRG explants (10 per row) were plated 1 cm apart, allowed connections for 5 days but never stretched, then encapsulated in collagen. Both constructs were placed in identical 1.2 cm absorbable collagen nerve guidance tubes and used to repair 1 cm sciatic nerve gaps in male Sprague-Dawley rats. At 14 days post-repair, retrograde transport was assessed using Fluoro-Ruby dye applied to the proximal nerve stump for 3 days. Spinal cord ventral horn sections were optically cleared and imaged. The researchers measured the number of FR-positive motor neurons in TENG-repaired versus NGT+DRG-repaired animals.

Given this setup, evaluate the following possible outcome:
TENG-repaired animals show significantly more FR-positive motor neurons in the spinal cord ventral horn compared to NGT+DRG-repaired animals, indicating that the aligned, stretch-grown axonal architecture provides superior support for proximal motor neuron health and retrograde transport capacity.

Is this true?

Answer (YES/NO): YES